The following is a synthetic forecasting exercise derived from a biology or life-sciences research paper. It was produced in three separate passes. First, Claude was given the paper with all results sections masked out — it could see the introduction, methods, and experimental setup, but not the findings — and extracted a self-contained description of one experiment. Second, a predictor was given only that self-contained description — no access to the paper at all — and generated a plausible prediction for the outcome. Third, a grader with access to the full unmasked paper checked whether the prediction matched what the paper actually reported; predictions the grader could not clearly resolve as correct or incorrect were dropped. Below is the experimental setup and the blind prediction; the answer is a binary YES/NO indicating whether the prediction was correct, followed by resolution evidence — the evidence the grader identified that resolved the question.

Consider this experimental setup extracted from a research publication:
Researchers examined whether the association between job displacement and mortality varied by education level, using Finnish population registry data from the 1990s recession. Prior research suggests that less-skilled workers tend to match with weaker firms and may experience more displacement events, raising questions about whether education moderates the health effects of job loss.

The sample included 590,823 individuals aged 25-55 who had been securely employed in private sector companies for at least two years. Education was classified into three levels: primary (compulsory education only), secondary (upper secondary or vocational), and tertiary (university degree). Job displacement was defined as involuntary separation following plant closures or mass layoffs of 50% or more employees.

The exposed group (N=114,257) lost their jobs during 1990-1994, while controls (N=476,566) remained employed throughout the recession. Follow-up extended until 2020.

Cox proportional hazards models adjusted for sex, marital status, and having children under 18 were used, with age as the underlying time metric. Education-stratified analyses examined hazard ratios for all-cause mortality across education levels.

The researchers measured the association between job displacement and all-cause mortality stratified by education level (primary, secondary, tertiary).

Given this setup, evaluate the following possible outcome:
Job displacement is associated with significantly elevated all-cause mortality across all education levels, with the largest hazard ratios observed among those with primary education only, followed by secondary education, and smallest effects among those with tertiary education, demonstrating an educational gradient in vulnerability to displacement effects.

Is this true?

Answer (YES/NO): NO